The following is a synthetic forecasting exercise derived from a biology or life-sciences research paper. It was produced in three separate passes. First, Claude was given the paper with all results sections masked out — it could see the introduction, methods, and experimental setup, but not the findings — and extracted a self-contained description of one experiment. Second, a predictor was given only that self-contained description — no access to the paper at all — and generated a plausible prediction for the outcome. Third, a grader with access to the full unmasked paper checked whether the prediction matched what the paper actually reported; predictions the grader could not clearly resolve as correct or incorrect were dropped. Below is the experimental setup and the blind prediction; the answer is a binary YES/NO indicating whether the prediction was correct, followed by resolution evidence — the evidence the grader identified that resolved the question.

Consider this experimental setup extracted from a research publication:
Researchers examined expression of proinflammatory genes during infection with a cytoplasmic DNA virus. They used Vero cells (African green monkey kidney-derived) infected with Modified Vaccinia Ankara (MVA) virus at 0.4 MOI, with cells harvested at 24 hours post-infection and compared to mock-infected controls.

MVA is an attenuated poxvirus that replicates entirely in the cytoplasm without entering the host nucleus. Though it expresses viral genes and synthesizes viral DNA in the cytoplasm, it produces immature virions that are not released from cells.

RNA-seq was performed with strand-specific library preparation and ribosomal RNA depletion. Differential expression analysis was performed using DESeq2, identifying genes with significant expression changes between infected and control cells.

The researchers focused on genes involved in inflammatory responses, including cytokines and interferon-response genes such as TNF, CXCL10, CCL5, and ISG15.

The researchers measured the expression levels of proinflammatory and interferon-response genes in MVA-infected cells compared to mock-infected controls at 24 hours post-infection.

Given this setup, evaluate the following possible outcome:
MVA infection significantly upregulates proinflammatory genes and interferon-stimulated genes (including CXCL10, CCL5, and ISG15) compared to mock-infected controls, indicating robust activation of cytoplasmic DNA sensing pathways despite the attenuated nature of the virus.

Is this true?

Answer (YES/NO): NO